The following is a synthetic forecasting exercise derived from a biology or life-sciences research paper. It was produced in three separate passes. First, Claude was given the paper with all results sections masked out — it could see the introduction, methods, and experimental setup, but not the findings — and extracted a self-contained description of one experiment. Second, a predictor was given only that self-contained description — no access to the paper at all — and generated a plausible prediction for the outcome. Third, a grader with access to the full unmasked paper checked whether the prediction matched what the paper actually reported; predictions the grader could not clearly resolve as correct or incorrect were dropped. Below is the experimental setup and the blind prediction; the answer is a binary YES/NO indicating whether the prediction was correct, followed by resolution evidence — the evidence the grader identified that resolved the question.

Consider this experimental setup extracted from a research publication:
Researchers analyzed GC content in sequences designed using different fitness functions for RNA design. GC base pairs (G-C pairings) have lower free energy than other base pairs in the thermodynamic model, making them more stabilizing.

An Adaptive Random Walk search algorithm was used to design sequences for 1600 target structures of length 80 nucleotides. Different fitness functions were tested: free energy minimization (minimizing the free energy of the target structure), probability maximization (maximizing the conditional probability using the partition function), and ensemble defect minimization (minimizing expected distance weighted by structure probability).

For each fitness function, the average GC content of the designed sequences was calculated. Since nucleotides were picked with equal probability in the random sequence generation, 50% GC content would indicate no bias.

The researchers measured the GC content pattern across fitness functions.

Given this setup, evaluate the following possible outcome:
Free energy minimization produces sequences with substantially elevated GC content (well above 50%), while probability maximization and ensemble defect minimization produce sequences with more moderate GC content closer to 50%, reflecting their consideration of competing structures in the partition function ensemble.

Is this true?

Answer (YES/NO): YES